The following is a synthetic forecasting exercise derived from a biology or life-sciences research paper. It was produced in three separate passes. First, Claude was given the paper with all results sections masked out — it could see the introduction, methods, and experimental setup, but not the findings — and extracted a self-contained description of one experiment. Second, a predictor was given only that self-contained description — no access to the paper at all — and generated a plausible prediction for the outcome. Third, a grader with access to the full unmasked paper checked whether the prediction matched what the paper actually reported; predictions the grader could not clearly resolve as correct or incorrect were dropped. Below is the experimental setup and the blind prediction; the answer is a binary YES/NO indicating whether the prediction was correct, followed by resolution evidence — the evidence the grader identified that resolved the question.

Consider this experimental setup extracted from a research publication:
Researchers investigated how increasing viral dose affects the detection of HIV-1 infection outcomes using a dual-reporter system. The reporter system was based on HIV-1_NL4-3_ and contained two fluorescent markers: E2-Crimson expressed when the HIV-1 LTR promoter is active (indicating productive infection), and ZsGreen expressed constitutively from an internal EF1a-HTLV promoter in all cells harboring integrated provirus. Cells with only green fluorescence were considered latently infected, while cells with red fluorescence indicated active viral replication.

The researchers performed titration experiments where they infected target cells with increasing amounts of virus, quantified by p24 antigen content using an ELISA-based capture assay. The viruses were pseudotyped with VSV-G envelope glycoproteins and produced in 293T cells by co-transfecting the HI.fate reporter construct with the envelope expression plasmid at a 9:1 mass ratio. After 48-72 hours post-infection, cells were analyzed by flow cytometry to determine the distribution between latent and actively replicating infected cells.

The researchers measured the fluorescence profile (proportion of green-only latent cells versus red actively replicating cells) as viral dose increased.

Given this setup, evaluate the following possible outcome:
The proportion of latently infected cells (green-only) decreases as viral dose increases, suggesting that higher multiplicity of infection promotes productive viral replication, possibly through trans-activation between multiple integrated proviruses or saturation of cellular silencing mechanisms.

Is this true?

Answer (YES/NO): NO